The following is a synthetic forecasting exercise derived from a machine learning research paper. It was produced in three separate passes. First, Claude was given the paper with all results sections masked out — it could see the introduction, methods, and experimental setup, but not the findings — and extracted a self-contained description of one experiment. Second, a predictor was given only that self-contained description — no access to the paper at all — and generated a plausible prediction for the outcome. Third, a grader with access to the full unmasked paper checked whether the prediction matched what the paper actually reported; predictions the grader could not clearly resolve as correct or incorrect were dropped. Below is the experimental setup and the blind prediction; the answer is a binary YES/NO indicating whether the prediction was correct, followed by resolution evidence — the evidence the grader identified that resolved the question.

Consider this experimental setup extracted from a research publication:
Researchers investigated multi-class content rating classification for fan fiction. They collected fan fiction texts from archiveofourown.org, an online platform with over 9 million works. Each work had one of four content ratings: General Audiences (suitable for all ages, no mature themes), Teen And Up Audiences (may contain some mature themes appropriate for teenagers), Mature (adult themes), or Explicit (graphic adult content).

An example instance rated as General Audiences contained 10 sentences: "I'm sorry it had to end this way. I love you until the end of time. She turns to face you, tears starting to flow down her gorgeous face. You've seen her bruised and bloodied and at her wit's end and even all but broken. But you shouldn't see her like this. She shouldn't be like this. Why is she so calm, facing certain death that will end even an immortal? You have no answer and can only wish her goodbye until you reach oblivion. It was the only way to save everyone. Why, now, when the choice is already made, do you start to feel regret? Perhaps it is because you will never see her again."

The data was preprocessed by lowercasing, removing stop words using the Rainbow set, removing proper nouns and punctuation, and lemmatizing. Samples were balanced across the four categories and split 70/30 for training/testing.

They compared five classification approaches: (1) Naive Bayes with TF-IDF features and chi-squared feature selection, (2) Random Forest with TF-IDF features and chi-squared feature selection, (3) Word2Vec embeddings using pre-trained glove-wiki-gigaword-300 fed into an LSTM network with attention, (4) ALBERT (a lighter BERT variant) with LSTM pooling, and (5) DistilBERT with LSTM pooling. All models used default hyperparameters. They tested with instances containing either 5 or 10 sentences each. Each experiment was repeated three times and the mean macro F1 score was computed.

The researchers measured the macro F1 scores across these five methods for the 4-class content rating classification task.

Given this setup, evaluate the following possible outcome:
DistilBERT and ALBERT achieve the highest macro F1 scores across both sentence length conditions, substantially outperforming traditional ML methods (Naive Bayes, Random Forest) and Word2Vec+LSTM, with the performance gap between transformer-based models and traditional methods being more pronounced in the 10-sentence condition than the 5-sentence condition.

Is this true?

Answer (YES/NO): NO